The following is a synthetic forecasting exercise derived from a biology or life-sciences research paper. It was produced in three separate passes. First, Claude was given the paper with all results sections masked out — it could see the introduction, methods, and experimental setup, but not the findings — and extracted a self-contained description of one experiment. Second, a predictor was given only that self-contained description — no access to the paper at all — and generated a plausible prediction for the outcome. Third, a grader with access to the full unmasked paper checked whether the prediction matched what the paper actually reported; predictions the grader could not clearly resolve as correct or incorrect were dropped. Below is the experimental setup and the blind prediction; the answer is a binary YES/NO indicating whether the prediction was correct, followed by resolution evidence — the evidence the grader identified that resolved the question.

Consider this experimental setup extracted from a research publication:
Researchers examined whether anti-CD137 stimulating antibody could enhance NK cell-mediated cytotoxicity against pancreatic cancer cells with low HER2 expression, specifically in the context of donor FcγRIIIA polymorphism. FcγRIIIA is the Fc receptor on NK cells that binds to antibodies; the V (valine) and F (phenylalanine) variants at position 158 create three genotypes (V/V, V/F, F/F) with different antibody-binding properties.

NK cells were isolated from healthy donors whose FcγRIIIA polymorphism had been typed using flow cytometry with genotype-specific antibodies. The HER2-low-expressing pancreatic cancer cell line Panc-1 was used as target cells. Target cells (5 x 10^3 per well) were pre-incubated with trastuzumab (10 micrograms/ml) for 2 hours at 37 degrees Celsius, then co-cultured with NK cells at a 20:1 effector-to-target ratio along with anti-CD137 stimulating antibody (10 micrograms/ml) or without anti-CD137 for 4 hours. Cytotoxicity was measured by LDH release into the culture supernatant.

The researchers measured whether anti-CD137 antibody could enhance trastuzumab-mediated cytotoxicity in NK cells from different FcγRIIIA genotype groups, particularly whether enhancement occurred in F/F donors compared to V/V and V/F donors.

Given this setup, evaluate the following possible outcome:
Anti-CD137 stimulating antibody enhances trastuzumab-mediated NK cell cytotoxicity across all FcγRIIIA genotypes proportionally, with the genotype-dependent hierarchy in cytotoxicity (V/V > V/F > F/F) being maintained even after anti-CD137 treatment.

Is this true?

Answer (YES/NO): NO